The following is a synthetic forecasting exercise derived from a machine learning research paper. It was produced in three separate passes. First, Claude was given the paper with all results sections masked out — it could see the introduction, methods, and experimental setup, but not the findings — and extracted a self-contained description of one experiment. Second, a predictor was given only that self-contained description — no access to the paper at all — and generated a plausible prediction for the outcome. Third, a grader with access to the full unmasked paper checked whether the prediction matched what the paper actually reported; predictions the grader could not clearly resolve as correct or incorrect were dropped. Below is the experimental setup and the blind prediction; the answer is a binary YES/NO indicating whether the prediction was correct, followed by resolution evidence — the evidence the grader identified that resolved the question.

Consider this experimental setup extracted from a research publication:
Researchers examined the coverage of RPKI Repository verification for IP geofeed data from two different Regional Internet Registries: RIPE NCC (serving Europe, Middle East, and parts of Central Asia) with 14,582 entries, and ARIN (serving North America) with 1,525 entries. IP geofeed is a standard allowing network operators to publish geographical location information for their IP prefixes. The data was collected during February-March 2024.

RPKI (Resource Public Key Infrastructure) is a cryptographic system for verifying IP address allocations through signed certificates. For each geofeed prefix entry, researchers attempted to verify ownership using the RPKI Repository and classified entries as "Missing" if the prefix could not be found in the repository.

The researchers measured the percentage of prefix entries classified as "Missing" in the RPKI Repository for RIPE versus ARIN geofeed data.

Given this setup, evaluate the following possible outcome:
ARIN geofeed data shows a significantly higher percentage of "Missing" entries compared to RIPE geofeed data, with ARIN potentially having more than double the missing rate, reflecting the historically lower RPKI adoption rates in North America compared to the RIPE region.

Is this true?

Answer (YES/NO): NO